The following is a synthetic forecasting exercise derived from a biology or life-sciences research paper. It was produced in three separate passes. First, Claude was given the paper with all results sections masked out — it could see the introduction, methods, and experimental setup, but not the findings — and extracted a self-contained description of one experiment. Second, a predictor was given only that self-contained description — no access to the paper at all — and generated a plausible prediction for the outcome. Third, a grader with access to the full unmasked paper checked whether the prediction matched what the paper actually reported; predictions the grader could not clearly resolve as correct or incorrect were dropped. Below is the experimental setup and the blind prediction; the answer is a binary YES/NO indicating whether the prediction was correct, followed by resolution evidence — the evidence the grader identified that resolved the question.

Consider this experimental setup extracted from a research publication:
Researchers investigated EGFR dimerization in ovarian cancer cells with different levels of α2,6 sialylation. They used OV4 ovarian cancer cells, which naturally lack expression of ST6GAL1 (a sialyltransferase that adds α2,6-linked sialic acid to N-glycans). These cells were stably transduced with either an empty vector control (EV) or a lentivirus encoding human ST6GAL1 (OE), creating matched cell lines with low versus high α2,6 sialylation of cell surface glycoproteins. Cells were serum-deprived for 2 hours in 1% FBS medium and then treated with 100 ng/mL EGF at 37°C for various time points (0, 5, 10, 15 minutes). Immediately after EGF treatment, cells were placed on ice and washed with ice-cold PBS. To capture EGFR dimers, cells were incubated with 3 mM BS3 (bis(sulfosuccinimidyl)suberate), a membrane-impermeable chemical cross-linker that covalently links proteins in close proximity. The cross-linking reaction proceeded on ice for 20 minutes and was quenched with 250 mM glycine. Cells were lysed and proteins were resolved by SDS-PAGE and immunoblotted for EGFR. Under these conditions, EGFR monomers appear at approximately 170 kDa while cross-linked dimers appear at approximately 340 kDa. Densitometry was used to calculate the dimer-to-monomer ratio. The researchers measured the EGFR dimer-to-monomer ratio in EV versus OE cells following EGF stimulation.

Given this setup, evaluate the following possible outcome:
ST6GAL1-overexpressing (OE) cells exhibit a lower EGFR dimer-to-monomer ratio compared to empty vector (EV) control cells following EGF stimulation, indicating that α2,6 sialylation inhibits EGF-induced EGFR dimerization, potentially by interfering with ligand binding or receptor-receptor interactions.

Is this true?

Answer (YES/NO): NO